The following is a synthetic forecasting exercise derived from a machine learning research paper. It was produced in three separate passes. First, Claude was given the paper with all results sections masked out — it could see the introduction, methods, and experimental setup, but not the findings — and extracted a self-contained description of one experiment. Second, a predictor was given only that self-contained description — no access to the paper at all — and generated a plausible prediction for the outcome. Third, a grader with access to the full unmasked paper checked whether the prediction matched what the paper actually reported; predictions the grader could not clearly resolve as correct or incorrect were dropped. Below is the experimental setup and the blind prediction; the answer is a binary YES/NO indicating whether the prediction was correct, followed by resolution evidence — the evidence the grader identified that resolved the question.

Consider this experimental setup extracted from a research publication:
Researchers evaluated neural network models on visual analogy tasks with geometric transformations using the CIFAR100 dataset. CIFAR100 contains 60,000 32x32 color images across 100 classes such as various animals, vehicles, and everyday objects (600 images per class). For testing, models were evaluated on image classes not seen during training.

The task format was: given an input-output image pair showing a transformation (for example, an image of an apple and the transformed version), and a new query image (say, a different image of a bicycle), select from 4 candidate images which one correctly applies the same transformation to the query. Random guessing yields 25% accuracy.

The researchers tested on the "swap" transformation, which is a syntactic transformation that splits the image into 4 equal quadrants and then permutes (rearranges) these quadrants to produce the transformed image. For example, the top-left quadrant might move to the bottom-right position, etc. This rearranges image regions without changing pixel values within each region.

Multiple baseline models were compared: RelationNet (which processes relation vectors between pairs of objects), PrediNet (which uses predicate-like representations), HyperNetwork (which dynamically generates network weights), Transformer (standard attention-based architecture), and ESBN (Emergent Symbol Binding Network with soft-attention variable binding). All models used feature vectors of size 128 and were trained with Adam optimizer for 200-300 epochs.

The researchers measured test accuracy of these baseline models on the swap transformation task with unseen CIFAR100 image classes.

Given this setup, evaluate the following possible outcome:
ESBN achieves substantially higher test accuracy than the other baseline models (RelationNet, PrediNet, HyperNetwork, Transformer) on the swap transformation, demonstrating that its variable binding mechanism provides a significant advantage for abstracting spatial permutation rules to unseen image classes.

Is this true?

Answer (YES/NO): NO